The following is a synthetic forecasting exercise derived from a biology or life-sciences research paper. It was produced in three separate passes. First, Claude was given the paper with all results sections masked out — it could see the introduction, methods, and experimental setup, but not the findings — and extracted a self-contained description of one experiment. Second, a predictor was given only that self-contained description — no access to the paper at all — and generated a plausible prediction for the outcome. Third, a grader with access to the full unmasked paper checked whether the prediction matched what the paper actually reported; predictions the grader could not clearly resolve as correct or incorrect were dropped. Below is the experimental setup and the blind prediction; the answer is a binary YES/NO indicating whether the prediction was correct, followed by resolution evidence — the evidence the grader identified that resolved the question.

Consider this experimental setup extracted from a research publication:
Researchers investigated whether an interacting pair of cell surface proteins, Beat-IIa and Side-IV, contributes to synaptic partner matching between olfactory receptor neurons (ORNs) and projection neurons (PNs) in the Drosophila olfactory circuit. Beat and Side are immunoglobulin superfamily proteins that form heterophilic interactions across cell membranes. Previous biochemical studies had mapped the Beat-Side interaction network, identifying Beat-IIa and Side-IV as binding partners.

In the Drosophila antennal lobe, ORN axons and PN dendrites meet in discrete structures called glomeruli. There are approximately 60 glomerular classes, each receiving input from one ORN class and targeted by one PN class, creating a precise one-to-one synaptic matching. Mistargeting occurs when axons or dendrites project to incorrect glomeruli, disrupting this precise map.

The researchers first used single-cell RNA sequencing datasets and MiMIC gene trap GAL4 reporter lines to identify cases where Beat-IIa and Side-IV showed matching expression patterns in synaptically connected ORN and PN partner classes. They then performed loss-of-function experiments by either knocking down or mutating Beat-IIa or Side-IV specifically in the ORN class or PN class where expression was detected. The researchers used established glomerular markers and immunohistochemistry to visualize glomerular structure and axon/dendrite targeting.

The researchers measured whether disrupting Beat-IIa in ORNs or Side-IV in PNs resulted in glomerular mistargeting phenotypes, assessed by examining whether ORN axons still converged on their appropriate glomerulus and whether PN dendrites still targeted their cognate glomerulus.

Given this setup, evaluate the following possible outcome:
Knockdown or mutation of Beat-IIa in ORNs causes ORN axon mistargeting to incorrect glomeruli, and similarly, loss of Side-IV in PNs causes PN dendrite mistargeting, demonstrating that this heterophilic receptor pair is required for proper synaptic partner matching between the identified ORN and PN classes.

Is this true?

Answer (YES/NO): NO